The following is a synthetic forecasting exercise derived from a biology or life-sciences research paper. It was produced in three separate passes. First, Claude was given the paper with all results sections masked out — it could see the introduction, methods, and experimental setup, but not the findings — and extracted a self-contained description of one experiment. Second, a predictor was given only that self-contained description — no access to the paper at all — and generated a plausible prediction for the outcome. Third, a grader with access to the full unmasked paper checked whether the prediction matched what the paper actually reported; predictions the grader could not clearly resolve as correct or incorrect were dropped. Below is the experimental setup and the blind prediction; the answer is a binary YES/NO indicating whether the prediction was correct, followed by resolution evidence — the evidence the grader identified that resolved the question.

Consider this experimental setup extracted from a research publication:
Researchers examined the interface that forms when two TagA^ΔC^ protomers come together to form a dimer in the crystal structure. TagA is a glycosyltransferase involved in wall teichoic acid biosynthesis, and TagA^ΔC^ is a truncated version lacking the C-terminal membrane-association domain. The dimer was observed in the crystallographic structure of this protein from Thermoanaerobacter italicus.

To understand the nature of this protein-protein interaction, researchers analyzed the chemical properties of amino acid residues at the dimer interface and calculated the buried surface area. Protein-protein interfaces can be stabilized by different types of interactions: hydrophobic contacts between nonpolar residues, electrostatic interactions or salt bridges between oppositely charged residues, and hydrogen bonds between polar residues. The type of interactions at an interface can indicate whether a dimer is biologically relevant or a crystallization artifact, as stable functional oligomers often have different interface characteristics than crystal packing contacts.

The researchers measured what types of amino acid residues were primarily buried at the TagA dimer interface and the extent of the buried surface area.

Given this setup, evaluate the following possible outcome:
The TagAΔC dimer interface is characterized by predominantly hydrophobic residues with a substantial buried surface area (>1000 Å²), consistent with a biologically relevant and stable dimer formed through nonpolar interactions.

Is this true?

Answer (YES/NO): YES